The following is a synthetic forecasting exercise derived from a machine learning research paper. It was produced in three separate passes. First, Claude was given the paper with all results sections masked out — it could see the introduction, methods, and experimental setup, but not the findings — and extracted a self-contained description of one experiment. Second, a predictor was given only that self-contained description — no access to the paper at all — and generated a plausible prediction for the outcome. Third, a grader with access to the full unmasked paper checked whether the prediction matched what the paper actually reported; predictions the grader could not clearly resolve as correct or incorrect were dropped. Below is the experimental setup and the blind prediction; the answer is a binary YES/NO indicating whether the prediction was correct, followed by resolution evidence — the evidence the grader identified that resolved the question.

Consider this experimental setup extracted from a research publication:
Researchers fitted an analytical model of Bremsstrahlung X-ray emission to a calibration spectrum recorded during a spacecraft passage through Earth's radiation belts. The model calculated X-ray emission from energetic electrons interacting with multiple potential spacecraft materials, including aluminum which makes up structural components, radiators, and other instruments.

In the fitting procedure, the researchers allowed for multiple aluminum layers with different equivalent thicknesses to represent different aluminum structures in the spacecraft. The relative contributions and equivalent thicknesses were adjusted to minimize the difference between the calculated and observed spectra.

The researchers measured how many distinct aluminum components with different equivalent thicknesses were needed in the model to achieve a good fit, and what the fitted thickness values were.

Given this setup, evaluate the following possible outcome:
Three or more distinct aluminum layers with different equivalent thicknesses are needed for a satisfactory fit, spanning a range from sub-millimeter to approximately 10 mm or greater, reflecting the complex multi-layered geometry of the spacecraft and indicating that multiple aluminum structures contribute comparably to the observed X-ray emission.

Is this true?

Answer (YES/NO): NO